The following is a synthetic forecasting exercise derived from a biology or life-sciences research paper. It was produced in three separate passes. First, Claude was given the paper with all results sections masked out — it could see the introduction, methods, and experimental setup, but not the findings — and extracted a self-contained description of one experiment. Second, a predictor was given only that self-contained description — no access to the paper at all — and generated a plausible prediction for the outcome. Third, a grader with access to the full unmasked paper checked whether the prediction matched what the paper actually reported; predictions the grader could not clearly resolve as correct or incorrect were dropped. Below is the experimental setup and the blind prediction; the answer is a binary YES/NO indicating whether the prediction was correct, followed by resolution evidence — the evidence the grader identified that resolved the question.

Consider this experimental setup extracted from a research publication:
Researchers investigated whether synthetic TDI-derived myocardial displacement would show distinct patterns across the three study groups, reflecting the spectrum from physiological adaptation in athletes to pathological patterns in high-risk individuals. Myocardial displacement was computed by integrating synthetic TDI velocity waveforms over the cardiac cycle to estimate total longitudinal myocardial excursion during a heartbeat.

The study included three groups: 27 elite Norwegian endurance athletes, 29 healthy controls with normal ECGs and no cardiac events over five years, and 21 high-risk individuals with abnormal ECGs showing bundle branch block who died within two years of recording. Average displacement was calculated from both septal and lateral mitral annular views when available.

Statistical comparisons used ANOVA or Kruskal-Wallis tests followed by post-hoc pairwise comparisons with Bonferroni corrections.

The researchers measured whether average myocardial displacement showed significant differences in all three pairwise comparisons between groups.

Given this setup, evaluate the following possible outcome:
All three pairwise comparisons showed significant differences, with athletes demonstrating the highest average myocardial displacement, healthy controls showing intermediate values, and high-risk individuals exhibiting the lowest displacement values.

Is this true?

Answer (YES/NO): NO